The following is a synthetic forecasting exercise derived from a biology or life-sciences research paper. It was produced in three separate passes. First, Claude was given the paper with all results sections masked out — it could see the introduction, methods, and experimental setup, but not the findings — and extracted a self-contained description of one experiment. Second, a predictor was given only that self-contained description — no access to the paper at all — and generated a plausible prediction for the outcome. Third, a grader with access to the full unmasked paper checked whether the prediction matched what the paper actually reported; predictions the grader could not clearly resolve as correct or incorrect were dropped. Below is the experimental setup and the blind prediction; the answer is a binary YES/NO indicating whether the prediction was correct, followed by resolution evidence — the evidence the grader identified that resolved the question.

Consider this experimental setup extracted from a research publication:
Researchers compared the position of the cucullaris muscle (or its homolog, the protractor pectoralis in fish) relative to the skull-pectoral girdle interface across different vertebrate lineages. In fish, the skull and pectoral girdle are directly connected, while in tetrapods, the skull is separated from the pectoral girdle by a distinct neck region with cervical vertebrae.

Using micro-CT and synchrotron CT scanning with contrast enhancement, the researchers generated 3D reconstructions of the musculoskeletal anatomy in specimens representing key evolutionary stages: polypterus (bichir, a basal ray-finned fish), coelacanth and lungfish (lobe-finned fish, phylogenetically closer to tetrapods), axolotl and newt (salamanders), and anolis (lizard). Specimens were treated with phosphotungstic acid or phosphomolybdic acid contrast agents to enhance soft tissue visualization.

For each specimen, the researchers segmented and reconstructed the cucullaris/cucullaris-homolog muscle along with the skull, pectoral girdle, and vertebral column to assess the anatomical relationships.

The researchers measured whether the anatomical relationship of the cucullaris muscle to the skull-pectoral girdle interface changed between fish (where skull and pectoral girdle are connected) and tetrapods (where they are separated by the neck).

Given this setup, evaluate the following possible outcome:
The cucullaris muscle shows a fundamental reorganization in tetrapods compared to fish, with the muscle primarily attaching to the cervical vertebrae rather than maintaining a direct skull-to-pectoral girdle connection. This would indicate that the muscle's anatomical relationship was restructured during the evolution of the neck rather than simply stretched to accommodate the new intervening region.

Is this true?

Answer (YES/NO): NO